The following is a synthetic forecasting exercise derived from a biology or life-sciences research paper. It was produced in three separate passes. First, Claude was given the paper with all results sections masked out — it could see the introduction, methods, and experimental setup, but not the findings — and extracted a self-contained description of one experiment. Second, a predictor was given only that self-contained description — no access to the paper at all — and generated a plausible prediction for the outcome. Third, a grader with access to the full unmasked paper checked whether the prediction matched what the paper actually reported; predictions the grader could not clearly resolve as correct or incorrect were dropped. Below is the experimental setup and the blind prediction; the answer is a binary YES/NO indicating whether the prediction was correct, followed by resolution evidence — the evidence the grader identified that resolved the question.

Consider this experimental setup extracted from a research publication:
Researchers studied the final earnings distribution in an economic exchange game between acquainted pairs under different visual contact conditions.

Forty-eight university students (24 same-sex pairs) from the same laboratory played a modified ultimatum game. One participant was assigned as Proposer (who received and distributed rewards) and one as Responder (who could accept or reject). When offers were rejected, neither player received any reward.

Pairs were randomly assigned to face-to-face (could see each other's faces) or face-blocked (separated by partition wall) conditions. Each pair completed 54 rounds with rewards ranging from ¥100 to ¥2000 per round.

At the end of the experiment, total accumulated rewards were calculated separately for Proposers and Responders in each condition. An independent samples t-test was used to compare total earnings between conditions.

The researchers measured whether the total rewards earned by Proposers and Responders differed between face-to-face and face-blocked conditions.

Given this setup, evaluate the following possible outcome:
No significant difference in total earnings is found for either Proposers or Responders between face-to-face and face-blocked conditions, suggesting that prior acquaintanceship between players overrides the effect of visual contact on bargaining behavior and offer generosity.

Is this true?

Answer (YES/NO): YES